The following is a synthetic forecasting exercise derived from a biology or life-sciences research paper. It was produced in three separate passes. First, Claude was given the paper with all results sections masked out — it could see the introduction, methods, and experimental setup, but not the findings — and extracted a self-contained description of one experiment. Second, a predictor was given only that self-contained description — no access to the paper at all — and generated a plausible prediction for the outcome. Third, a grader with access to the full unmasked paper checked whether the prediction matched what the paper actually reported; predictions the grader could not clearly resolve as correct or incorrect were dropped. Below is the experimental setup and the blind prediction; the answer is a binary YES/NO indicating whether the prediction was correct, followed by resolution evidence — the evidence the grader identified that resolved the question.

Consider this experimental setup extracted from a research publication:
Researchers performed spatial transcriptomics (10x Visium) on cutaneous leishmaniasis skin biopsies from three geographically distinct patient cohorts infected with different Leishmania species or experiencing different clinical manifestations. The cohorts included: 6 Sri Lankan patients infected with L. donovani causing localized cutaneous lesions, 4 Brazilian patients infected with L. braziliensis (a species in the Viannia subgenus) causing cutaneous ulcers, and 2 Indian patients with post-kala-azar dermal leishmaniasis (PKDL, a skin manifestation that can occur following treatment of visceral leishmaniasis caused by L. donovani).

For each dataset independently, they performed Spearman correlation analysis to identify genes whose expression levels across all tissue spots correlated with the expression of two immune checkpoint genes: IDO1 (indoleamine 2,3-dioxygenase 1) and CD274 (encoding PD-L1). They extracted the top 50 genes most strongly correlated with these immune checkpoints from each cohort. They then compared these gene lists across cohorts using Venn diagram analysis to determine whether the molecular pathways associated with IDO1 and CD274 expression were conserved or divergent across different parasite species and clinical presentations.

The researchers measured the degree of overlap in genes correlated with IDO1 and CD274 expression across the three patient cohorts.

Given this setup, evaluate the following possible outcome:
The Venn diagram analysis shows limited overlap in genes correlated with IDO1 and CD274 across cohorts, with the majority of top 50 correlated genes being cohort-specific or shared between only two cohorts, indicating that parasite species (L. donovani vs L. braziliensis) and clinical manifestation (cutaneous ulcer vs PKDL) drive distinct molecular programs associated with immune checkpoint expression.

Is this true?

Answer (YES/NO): NO